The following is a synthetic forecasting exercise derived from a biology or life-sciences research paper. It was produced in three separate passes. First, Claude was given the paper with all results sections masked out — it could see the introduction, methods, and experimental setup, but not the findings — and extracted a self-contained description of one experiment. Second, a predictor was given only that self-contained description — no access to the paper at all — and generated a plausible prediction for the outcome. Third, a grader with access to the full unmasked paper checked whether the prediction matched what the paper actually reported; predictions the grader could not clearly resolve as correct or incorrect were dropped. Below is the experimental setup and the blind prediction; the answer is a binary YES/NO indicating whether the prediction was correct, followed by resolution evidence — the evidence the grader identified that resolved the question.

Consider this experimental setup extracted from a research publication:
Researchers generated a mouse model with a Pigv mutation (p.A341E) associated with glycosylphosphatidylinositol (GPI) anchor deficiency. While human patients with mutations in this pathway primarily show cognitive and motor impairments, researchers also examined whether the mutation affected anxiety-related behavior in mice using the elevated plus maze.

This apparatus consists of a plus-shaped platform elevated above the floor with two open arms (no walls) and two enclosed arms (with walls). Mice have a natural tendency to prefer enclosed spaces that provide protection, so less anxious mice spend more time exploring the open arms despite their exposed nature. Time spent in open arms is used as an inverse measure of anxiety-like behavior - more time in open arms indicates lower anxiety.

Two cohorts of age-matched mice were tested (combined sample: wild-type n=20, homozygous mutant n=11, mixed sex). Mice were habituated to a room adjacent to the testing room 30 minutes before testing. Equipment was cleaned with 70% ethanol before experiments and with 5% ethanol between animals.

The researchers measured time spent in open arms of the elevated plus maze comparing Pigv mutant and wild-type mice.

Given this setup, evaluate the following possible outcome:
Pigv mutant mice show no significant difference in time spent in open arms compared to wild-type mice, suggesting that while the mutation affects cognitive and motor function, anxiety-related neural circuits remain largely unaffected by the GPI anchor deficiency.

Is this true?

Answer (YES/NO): YES